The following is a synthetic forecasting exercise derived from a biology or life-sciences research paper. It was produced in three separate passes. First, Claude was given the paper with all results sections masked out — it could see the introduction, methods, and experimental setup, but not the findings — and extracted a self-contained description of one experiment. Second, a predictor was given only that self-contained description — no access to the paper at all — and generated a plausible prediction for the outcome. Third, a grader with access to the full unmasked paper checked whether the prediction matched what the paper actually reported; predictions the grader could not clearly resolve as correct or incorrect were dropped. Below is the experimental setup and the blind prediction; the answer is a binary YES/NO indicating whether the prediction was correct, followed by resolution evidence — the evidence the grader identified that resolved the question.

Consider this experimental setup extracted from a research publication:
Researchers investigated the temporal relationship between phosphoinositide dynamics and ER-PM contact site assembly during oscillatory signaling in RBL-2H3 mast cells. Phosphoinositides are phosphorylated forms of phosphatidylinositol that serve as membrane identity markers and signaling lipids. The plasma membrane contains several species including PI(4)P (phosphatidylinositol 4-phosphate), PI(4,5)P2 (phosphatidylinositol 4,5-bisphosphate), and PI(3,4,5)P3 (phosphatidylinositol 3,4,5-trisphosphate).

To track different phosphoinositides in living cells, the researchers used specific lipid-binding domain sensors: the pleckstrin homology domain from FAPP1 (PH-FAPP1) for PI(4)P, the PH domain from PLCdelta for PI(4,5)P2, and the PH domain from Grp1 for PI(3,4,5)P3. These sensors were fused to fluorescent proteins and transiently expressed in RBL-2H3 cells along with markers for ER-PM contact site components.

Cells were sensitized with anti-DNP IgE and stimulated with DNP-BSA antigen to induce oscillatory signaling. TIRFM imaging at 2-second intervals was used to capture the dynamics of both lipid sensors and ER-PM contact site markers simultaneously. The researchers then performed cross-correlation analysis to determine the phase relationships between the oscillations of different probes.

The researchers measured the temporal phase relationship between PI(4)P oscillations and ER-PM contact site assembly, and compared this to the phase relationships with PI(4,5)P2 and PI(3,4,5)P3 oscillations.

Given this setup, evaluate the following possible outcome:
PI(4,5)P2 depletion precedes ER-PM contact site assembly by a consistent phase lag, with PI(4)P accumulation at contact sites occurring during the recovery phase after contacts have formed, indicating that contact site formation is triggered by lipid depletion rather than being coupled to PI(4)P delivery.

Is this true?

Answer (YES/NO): NO